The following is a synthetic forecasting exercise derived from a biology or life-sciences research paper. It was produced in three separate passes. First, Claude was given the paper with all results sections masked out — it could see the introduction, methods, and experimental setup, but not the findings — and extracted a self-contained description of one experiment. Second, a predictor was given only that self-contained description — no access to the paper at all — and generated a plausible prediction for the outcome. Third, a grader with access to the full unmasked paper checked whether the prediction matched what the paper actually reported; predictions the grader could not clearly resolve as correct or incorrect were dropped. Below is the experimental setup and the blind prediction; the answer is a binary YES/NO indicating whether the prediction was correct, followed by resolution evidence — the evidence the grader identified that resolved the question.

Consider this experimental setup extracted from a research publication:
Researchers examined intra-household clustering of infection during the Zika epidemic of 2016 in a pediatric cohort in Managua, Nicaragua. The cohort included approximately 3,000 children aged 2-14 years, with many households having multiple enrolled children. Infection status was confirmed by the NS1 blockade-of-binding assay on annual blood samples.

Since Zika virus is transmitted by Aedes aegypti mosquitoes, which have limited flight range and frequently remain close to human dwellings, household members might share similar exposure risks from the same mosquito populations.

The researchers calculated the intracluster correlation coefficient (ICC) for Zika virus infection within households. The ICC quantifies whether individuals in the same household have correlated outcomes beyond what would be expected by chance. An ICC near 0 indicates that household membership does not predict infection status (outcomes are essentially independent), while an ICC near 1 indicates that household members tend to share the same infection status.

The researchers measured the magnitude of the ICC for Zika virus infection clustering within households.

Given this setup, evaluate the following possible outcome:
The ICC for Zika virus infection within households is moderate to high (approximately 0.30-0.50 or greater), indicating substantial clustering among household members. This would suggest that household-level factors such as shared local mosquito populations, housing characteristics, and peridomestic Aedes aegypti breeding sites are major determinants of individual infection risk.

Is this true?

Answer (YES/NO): NO